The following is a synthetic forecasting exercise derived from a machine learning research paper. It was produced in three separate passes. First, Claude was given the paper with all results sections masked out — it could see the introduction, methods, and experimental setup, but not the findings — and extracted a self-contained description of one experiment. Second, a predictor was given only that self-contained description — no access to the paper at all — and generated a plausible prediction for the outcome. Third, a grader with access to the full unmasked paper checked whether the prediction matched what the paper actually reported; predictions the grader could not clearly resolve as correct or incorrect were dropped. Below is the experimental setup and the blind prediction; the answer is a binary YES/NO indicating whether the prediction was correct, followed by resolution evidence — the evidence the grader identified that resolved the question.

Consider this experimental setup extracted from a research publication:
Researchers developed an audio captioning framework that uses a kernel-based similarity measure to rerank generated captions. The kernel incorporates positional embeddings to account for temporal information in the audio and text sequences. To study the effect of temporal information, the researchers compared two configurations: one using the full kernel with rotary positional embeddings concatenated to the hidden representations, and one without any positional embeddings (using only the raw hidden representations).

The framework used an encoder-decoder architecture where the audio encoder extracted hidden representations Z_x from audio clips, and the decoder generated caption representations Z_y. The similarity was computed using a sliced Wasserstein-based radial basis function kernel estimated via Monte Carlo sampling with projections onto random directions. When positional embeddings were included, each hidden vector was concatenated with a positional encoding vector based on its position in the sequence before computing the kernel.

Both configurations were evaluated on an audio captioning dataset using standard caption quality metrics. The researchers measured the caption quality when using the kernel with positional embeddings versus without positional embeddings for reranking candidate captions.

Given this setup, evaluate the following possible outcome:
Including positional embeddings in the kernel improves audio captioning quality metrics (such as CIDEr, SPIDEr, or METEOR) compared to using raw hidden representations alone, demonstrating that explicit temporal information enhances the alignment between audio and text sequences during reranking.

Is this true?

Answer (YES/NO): YES